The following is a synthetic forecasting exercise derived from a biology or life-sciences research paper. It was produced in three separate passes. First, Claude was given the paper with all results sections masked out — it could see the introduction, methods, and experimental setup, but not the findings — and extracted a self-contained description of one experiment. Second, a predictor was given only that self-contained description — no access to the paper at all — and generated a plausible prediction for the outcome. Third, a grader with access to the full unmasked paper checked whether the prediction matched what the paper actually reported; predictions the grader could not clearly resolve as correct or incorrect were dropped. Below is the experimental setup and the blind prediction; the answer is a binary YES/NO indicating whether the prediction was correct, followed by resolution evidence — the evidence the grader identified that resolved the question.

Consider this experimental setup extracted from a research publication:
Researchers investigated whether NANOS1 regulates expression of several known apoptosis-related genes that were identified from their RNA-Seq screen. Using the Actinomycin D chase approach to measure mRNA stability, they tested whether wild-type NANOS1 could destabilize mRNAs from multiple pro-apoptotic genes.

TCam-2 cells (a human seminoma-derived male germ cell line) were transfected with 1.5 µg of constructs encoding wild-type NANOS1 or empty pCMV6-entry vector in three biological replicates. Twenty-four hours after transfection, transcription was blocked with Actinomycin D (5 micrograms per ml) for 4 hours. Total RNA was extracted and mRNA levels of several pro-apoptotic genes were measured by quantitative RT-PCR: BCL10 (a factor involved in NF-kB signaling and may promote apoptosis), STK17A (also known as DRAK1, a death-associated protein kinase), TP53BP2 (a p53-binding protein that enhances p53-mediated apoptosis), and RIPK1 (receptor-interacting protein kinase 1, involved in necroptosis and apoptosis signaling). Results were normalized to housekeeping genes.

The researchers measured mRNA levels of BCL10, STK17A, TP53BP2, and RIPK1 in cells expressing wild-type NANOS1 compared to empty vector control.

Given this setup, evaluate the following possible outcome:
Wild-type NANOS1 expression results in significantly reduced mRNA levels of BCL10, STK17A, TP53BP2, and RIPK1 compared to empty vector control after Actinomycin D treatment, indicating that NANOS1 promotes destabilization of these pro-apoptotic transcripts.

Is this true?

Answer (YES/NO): NO